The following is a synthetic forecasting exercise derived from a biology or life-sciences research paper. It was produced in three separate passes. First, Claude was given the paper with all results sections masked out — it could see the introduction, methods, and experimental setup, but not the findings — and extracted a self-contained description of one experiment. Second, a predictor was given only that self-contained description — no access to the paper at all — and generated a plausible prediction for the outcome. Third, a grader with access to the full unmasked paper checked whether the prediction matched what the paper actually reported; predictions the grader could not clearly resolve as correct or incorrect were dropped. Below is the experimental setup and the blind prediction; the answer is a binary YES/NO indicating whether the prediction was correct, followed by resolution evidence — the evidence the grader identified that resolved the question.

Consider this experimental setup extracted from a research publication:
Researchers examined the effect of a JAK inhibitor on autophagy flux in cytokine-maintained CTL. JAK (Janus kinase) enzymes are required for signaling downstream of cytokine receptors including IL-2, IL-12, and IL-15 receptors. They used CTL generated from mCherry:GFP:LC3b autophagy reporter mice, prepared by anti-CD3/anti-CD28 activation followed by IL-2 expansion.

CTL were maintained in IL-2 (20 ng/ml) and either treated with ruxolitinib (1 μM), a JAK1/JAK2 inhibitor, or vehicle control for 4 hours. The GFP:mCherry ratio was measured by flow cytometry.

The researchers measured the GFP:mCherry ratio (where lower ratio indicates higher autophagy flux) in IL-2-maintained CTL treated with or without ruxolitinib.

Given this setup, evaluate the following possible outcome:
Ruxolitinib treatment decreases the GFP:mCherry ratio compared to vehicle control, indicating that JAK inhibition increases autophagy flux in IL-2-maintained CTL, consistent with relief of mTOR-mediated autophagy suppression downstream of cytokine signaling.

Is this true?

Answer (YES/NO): NO